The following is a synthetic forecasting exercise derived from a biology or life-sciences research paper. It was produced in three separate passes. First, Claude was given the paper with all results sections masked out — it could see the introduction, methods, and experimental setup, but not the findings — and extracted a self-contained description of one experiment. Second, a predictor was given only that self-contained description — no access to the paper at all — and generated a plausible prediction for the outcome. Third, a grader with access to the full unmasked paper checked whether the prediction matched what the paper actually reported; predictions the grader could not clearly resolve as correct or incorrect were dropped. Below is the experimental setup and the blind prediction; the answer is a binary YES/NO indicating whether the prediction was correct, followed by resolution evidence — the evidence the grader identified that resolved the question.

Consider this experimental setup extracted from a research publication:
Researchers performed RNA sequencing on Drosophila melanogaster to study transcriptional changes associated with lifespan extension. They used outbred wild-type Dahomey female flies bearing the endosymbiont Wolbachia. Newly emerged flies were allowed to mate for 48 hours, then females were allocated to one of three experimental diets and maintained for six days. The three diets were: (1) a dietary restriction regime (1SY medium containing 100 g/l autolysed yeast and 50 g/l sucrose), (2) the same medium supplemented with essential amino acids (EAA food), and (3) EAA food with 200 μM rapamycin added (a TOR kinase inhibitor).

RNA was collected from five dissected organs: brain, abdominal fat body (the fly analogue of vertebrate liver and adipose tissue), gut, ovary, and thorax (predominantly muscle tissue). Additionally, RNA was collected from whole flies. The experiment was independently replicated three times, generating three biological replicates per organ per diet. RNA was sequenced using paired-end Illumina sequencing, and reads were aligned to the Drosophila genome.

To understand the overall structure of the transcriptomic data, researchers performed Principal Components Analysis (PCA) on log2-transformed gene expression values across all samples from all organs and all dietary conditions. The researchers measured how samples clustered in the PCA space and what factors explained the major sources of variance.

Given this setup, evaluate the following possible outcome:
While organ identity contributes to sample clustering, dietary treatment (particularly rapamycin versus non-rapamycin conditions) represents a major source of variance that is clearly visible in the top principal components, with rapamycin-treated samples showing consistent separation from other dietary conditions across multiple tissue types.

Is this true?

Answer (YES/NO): NO